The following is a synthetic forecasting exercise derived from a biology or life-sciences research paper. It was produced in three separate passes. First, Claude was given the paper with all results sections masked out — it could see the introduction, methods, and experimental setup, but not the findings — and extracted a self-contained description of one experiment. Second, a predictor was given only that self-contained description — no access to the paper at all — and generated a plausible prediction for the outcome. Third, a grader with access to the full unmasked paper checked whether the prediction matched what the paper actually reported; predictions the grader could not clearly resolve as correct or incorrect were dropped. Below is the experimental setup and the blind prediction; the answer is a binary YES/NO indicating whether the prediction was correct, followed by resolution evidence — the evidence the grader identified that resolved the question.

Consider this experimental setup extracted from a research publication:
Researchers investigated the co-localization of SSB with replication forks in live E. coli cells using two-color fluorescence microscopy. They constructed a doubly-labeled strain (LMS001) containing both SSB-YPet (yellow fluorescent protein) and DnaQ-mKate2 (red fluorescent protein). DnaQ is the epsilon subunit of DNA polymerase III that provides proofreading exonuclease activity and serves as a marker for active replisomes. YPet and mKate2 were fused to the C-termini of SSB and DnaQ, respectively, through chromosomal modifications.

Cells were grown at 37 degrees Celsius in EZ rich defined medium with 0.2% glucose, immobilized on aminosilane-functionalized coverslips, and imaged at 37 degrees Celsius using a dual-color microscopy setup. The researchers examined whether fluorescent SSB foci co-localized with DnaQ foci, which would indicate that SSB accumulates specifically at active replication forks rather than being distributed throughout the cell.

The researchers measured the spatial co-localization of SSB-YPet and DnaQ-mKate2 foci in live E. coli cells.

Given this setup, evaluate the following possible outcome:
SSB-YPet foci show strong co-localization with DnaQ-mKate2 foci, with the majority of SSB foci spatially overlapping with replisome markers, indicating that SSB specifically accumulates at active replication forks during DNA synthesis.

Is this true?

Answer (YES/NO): YES